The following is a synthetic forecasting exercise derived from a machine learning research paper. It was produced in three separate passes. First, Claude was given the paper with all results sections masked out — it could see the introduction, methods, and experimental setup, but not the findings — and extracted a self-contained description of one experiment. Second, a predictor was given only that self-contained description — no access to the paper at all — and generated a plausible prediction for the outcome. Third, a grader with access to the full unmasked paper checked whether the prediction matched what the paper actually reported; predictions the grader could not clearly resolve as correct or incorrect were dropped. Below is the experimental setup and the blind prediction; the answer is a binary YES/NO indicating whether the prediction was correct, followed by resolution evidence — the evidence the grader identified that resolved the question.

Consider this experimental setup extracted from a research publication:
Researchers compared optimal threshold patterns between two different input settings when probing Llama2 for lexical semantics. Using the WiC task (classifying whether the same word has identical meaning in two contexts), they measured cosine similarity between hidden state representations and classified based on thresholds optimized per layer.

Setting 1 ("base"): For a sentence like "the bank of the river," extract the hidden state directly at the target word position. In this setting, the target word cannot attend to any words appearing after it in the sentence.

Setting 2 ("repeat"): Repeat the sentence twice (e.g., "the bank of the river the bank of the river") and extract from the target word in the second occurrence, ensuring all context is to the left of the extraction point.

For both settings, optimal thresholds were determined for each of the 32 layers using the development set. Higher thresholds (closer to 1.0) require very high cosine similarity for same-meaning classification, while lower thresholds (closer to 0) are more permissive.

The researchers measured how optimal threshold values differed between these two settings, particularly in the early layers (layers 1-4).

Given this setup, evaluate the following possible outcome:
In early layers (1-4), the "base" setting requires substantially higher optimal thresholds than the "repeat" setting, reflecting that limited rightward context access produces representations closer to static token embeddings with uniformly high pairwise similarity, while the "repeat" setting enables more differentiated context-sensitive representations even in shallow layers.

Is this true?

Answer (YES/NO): NO